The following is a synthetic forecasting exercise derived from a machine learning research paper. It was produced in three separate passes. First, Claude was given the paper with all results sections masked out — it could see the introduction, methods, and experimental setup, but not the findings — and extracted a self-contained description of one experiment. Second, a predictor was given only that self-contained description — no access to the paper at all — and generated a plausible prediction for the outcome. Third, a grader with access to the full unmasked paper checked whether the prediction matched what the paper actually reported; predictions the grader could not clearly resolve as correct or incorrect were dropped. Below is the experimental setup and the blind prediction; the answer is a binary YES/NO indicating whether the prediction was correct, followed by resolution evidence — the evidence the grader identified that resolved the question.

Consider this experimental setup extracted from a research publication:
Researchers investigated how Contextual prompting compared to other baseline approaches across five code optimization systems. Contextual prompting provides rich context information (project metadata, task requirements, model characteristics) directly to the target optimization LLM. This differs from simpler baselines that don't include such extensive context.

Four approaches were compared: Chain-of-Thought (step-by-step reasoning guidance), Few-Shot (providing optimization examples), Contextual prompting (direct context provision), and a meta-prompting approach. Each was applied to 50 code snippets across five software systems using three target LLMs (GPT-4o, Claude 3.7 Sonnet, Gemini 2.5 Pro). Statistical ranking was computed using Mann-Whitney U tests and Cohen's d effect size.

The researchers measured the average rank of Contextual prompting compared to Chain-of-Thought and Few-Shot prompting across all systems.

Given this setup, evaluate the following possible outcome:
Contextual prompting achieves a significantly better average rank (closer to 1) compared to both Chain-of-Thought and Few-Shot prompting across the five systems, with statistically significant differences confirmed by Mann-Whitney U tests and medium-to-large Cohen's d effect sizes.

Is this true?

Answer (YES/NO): NO